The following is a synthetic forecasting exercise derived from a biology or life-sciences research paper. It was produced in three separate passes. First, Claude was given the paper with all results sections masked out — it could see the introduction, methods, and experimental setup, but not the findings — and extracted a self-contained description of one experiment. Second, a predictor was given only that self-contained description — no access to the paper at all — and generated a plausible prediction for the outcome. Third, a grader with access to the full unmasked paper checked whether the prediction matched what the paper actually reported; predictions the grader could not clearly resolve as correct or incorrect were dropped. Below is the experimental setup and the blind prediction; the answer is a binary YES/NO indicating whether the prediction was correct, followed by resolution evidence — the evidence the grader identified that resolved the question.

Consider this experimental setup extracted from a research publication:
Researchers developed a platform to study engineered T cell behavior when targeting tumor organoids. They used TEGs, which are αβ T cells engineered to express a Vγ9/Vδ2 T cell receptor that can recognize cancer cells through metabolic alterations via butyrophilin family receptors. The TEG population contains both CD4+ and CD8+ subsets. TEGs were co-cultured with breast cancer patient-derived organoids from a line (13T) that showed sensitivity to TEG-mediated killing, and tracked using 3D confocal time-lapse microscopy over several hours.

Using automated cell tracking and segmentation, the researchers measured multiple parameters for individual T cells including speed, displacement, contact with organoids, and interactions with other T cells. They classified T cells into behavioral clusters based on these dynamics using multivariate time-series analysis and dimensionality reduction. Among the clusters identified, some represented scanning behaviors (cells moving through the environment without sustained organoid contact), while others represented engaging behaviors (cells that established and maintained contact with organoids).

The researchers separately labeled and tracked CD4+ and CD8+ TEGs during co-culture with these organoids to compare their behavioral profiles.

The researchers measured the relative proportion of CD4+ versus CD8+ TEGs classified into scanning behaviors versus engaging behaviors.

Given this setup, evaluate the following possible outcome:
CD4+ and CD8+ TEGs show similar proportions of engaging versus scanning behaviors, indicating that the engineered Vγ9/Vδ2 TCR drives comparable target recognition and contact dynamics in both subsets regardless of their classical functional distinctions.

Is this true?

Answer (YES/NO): NO